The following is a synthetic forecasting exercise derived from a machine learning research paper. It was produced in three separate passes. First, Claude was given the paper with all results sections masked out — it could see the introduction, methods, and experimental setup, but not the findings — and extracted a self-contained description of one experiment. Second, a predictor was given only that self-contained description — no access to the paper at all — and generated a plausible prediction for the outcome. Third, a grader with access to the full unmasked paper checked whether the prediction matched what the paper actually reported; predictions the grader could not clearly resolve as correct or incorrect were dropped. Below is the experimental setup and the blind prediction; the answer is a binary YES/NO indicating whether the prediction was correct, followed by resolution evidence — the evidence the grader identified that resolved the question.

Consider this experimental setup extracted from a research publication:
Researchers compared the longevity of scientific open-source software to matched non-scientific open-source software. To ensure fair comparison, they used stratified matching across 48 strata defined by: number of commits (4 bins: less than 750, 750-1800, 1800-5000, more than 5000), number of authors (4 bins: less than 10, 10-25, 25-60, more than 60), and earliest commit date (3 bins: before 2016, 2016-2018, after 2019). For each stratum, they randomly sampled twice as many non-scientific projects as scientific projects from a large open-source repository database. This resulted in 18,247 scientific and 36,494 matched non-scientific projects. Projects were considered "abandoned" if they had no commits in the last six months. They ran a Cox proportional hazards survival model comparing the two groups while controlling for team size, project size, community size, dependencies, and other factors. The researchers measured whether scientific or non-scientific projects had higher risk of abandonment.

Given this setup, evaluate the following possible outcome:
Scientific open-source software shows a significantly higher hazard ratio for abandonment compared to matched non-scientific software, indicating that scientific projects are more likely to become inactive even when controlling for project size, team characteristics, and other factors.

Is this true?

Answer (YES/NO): NO